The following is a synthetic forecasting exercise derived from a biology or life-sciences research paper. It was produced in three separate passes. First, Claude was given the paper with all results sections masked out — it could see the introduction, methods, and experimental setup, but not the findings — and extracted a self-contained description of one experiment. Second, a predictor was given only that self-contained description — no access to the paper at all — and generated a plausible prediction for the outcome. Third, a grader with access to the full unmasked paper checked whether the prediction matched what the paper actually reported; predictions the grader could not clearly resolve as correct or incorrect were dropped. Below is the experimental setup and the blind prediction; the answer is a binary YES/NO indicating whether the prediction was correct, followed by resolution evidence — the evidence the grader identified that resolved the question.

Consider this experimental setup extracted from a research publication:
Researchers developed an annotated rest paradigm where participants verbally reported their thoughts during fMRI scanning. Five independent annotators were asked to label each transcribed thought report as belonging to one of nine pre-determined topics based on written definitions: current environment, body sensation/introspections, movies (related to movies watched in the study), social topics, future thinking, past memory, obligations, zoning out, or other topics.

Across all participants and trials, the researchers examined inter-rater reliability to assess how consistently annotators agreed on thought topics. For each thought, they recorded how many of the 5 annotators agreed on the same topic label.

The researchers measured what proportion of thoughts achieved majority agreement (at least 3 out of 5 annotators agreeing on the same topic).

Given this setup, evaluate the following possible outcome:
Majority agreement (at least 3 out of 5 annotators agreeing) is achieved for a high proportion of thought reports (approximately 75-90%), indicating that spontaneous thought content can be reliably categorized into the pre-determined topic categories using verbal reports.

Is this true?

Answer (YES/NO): NO